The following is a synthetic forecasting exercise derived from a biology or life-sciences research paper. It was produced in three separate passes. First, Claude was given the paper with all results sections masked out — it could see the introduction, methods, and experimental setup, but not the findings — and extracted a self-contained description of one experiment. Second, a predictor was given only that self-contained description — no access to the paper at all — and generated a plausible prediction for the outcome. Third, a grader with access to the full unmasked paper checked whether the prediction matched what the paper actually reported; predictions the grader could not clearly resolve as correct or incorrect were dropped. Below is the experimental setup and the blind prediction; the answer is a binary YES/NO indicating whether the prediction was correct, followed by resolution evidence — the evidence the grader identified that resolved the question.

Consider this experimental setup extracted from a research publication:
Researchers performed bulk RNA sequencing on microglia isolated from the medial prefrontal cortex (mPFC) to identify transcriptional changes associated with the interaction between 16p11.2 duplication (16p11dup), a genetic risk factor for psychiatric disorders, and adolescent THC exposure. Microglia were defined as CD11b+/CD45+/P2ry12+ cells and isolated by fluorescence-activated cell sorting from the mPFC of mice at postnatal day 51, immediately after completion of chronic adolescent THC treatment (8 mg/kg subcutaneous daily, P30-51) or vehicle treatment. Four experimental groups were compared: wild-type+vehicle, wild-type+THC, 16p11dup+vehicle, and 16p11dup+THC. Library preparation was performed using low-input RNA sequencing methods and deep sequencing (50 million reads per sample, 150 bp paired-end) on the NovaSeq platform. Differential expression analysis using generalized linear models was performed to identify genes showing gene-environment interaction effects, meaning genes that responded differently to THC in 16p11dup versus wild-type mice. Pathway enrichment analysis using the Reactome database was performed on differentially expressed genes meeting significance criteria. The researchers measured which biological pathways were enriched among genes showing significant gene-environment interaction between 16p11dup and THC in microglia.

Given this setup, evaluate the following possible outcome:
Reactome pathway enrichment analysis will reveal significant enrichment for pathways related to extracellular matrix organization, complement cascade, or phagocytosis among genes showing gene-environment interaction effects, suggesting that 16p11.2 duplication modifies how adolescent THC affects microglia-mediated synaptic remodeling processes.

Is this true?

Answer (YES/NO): NO